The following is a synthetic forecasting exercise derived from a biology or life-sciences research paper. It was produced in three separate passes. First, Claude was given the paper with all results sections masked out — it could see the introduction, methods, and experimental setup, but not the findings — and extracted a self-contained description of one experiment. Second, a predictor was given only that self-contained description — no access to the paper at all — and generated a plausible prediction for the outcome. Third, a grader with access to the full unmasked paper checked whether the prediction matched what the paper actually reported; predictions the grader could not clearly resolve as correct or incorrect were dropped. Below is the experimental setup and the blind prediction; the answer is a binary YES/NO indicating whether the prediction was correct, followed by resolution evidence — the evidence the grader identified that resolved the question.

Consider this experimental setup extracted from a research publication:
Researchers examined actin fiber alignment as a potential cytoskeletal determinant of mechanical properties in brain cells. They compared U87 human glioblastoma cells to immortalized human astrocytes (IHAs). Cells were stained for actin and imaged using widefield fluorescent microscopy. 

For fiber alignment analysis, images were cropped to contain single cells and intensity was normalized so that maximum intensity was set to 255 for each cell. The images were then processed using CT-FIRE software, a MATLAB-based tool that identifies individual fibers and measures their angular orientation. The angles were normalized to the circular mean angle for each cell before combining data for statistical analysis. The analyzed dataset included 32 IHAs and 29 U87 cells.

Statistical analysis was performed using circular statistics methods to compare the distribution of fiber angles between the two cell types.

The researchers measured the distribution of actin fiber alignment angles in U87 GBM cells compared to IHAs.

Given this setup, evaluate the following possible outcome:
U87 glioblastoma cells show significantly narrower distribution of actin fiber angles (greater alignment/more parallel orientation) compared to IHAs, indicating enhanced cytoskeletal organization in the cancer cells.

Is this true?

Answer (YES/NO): NO